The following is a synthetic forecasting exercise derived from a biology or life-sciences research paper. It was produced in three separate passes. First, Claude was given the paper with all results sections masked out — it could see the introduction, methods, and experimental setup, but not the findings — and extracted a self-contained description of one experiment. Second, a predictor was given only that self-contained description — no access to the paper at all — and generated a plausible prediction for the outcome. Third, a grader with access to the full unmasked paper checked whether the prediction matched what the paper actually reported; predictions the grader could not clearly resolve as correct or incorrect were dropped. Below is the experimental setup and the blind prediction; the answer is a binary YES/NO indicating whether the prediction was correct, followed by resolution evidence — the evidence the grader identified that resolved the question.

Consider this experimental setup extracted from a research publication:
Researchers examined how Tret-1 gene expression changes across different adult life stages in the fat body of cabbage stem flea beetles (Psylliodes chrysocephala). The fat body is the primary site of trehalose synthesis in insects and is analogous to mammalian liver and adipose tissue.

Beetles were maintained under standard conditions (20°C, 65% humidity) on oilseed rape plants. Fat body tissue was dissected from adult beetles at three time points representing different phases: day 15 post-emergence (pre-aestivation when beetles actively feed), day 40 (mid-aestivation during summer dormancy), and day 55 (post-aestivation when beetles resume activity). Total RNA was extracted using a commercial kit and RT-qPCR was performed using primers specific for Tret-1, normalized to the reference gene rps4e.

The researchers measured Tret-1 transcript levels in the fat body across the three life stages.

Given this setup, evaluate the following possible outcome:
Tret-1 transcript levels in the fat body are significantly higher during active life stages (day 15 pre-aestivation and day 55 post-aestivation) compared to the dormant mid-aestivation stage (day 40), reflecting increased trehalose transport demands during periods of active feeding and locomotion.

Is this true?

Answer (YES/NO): NO